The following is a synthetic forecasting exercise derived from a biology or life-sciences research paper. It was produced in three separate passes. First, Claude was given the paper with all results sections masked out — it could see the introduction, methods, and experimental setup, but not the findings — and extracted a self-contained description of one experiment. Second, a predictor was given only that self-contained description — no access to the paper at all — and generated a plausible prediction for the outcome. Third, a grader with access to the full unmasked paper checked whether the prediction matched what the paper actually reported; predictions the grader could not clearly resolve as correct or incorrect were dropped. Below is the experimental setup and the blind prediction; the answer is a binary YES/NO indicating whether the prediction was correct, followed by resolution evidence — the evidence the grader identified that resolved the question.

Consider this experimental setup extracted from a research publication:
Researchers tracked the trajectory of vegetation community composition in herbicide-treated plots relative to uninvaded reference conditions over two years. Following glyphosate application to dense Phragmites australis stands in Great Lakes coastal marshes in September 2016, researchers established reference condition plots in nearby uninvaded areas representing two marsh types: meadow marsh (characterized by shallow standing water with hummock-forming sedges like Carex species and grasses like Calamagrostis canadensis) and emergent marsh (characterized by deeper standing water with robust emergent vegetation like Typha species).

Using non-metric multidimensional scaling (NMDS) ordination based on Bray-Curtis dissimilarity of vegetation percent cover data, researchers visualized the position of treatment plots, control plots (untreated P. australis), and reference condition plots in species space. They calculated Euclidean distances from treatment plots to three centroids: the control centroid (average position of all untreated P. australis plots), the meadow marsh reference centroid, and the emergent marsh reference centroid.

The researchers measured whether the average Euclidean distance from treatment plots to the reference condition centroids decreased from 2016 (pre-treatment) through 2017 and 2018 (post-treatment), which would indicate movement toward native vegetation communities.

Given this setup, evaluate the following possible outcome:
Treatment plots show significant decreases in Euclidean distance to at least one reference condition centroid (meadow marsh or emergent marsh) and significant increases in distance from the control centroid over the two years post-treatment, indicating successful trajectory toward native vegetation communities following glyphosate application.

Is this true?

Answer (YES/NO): NO